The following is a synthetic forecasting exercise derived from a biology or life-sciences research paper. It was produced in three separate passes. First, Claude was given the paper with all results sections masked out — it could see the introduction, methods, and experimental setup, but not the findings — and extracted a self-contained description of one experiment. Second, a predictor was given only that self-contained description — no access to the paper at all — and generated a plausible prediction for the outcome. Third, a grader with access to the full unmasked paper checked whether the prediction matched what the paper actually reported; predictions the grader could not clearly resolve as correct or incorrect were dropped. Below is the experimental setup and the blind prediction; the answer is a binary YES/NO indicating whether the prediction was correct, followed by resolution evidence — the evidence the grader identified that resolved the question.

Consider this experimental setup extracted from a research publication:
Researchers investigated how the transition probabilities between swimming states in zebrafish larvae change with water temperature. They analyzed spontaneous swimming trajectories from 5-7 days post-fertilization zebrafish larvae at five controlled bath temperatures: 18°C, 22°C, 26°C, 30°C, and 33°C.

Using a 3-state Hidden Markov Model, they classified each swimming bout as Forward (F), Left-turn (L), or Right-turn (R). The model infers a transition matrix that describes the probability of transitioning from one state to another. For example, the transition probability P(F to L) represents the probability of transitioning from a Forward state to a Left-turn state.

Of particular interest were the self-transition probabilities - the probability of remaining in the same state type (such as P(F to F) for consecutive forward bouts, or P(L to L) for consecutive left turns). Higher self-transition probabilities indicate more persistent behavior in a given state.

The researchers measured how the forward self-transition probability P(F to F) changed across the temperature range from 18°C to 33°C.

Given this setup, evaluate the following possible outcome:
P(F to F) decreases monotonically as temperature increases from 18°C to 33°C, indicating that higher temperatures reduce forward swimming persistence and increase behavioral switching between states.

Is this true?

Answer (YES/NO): YES